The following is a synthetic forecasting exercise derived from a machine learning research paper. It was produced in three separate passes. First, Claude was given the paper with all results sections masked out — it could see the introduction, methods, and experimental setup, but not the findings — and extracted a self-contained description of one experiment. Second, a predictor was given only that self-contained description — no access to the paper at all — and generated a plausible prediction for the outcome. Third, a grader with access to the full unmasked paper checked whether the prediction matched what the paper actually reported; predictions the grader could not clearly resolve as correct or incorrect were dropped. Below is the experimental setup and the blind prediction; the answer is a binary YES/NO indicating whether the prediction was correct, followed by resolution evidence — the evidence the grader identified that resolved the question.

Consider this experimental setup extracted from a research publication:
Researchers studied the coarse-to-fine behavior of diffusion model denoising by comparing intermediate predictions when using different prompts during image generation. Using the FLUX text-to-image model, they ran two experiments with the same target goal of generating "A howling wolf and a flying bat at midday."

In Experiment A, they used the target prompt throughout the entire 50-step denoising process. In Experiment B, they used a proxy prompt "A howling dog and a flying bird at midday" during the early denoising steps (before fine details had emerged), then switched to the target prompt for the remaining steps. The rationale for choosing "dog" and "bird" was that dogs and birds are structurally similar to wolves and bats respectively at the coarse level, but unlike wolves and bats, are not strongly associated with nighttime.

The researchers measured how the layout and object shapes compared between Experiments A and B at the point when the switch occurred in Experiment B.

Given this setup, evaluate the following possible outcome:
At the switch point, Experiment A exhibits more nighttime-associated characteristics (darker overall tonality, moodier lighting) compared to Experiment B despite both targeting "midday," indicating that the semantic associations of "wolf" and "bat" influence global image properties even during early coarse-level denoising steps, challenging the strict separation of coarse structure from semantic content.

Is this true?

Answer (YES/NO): NO